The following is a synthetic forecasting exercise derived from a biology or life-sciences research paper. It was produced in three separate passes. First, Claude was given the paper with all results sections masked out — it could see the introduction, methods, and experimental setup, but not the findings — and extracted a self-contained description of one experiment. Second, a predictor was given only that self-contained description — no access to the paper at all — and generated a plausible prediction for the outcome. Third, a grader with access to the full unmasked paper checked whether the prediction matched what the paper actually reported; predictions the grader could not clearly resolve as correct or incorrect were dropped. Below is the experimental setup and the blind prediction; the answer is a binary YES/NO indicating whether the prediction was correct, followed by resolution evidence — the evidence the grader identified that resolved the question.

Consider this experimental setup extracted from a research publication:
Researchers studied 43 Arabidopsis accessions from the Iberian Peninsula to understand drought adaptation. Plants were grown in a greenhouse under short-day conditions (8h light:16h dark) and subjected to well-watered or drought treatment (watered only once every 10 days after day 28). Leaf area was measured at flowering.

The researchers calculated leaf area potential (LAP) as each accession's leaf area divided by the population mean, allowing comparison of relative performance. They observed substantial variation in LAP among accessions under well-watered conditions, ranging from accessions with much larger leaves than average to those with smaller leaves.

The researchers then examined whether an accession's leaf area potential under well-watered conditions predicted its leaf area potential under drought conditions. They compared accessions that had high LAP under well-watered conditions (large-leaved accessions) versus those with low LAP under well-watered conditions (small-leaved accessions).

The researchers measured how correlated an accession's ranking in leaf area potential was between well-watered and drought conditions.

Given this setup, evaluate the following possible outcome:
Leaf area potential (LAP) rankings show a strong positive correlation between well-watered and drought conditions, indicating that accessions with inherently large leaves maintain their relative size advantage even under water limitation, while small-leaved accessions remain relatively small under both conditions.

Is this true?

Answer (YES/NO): NO